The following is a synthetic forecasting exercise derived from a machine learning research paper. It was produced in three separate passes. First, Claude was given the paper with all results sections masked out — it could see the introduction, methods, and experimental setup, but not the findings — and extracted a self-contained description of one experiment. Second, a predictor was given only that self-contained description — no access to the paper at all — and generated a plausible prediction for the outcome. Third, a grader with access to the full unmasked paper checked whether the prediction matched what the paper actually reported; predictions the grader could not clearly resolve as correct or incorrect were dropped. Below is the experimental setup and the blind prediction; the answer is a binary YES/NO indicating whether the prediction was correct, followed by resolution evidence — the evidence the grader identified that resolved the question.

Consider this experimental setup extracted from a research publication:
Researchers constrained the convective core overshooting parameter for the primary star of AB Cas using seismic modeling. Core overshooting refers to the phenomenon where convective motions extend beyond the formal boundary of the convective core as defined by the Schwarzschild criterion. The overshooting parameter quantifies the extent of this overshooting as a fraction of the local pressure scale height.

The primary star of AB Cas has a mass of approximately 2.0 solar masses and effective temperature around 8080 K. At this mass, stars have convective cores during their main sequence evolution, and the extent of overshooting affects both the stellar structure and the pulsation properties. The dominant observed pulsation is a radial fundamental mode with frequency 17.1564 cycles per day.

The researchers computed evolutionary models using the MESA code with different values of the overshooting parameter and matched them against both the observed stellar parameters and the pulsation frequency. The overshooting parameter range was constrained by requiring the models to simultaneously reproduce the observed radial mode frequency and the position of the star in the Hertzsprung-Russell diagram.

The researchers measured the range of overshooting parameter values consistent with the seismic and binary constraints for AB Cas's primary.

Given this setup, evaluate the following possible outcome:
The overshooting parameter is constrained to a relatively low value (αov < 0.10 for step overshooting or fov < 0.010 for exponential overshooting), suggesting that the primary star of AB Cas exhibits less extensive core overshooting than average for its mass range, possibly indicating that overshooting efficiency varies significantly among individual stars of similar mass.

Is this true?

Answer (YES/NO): NO